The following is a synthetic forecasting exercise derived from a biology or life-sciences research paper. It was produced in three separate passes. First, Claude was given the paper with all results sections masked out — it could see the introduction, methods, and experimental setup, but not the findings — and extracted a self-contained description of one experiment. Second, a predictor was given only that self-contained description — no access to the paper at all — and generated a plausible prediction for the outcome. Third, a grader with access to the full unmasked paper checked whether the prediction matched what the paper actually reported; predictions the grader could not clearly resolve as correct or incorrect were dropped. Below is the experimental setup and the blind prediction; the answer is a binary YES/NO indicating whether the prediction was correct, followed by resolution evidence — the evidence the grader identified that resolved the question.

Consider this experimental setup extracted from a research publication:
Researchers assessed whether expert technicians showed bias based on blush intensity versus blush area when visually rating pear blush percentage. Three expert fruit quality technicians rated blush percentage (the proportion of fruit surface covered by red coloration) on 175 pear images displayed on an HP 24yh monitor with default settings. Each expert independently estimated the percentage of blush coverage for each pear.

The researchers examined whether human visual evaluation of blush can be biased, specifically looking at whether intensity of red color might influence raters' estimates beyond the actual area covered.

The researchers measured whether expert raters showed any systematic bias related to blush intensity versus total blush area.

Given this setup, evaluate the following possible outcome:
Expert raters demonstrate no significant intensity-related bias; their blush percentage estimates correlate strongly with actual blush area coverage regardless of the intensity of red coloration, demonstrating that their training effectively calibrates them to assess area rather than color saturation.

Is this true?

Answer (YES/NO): NO